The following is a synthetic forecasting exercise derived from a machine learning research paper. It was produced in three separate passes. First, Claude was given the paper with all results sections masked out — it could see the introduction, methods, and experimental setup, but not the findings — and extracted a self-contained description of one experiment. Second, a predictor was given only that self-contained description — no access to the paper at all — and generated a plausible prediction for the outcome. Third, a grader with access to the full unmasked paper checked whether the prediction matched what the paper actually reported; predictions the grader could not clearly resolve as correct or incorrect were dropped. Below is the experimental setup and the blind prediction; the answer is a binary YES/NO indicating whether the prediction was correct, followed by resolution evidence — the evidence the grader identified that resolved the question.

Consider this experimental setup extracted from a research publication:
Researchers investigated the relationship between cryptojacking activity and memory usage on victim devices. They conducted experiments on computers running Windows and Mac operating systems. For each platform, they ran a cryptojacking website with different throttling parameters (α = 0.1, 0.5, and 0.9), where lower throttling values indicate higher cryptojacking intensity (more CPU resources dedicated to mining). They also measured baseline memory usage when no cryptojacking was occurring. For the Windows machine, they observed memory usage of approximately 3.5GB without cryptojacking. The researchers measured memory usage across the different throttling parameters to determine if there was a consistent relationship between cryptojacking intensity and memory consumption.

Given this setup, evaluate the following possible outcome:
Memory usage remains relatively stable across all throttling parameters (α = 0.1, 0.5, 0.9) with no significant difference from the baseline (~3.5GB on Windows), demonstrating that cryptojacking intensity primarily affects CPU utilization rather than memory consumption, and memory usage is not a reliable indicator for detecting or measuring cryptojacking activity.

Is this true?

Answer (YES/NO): YES